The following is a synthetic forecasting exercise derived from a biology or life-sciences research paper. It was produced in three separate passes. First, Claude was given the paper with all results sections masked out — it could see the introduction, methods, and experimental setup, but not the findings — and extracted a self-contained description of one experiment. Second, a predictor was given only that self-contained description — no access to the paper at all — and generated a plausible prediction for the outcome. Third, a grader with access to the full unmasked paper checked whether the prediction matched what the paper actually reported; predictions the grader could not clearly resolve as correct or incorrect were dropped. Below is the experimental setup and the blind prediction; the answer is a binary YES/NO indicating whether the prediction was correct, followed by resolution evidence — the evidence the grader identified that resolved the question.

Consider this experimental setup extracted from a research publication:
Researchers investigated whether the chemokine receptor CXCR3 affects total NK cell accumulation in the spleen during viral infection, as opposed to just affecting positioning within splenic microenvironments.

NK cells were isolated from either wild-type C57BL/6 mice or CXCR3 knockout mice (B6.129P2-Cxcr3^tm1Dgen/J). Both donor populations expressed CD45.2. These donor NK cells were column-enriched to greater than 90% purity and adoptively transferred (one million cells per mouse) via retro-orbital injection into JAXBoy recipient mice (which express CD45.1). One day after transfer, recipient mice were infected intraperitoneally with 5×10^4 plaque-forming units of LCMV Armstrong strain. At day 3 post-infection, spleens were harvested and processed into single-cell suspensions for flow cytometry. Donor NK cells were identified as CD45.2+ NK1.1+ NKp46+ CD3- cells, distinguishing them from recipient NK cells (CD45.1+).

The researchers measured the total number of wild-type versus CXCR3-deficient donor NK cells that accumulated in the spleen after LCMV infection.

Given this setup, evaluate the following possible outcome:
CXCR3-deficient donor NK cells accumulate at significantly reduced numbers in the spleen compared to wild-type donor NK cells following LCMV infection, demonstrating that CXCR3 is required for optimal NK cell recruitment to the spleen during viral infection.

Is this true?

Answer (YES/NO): NO